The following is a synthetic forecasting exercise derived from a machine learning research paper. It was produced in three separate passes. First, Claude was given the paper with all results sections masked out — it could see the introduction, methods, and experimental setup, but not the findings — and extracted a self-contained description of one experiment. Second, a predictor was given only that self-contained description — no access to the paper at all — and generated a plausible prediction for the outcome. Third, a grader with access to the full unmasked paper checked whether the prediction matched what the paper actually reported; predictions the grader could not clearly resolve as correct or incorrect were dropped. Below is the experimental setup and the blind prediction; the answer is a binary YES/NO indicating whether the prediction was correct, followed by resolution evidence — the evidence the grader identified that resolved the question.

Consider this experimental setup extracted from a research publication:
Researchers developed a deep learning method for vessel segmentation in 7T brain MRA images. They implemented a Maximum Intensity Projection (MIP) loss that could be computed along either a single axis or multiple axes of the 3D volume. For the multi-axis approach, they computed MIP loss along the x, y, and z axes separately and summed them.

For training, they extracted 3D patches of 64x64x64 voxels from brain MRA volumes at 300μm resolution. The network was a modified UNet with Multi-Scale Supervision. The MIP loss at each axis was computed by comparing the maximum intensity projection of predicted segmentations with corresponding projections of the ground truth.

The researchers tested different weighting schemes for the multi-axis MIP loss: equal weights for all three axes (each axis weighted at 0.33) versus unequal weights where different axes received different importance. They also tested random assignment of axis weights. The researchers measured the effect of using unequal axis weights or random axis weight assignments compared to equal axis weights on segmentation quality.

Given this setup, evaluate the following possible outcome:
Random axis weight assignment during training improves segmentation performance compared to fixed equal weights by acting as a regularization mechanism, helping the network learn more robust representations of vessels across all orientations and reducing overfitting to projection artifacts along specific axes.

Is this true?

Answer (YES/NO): NO